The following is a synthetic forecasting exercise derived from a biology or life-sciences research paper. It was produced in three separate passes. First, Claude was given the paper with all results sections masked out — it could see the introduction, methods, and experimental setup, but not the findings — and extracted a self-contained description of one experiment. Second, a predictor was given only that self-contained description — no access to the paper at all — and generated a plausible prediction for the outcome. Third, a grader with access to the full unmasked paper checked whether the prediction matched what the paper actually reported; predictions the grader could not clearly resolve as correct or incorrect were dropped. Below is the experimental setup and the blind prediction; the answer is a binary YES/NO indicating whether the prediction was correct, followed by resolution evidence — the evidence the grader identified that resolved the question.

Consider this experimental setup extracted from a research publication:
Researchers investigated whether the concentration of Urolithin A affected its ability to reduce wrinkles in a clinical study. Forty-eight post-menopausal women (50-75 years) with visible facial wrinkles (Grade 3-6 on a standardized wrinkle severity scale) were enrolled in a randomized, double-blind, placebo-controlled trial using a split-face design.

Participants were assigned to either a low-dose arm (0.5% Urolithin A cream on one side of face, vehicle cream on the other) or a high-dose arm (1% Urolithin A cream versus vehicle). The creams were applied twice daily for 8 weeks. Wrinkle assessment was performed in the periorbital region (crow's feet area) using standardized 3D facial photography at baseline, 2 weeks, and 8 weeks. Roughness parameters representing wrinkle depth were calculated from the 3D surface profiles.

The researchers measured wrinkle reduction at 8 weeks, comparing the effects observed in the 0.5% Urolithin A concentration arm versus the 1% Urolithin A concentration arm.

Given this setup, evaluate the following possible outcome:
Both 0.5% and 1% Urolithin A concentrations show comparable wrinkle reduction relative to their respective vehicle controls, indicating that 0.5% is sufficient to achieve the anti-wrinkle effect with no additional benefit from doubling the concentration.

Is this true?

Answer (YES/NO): NO